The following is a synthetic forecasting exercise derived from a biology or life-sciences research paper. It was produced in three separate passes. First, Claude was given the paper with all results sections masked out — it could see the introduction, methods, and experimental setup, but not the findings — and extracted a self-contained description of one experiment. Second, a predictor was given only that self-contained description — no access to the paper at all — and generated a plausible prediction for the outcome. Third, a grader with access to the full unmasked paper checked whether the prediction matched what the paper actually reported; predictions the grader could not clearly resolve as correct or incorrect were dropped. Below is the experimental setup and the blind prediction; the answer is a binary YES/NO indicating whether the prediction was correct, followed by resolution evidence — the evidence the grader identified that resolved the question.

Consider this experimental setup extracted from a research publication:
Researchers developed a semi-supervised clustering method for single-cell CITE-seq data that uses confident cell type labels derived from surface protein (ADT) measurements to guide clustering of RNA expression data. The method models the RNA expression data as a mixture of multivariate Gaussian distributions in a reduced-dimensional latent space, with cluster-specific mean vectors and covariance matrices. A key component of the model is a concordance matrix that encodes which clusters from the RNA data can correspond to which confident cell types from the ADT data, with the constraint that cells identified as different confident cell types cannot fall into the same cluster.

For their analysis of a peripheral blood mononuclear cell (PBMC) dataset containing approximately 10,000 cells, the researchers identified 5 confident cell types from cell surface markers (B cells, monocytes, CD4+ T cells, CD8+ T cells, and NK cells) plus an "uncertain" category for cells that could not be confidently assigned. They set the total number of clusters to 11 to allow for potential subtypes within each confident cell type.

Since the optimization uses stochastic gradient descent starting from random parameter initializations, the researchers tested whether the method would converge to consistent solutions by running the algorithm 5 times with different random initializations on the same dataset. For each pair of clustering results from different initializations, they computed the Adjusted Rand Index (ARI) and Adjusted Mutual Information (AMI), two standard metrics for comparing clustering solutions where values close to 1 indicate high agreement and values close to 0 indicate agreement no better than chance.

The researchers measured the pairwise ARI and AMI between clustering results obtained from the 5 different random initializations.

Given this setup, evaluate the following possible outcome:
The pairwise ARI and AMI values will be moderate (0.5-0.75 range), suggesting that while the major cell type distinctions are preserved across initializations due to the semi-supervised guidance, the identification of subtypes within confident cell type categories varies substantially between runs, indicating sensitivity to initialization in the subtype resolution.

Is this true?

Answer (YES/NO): NO